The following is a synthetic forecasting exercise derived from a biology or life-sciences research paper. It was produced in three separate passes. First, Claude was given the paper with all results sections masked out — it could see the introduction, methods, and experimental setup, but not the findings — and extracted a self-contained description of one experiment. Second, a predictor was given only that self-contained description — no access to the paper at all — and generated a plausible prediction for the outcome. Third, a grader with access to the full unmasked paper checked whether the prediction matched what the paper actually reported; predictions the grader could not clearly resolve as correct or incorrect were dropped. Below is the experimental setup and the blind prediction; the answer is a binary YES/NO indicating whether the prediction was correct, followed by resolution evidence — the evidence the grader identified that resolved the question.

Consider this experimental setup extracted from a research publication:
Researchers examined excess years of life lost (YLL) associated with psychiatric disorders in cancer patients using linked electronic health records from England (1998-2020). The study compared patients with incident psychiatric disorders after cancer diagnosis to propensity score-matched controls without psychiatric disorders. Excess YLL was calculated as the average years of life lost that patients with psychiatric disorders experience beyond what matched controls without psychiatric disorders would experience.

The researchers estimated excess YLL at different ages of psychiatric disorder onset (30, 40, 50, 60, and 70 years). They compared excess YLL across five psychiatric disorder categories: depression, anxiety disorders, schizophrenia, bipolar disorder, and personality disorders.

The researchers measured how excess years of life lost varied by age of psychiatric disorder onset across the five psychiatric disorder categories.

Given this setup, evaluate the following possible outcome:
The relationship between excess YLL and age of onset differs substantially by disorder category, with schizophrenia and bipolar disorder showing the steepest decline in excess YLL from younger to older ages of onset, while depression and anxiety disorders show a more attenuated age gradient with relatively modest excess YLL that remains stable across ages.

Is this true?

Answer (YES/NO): NO